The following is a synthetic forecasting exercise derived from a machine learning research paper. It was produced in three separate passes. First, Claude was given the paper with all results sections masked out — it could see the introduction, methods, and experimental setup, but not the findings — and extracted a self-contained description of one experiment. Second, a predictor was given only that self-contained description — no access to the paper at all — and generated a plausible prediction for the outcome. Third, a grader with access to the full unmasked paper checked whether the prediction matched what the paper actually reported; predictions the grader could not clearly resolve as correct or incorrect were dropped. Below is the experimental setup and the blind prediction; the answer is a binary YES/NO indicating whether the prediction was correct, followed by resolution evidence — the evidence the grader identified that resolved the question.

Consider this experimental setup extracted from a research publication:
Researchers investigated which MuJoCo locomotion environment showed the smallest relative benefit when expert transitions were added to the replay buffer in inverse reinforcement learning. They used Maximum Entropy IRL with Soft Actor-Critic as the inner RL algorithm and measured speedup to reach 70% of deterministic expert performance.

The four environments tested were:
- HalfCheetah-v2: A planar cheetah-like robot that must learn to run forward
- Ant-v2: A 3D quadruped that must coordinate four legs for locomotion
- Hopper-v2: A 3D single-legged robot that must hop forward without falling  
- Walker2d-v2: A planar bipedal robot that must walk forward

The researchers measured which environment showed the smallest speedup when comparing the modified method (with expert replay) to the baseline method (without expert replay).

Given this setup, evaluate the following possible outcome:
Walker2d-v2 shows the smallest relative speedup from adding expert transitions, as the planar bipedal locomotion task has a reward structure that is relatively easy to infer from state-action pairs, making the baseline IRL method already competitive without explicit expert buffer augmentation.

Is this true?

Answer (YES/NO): NO